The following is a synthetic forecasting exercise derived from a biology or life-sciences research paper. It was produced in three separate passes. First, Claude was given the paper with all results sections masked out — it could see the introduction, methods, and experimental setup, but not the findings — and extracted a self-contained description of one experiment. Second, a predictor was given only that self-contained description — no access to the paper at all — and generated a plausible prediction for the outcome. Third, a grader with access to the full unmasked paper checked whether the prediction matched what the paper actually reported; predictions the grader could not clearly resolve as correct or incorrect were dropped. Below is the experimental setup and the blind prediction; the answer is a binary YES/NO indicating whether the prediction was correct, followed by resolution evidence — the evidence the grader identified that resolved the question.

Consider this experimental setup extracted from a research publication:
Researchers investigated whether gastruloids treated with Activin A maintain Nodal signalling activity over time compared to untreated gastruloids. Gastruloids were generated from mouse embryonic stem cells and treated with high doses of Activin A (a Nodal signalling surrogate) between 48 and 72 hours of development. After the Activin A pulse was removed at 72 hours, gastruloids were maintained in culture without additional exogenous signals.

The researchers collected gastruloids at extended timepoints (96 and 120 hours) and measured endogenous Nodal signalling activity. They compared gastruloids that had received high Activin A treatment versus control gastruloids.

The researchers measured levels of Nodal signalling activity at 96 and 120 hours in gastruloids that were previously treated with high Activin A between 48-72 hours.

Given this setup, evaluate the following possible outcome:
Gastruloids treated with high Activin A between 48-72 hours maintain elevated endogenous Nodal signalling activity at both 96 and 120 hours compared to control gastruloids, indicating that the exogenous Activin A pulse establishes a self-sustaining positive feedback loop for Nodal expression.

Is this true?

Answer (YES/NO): YES